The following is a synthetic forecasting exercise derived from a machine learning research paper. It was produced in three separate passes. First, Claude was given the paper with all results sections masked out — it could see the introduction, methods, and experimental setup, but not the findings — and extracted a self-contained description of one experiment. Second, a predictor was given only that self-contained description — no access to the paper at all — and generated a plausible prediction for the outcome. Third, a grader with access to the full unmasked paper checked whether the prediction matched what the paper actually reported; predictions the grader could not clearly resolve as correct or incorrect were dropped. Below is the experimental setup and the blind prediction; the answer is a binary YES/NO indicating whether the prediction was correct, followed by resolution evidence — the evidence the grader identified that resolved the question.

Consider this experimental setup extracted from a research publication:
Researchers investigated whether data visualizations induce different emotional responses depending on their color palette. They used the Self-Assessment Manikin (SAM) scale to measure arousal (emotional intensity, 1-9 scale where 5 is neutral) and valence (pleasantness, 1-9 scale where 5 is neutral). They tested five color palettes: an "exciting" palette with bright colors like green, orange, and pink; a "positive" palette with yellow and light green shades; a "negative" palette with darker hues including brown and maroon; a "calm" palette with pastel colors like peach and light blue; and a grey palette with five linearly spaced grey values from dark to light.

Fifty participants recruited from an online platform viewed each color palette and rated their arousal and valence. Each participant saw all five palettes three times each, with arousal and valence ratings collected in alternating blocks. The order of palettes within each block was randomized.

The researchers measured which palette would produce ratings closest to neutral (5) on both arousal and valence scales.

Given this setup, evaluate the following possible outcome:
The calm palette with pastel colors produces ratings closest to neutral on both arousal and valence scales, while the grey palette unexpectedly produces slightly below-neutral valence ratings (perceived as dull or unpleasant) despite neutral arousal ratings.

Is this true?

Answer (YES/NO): NO